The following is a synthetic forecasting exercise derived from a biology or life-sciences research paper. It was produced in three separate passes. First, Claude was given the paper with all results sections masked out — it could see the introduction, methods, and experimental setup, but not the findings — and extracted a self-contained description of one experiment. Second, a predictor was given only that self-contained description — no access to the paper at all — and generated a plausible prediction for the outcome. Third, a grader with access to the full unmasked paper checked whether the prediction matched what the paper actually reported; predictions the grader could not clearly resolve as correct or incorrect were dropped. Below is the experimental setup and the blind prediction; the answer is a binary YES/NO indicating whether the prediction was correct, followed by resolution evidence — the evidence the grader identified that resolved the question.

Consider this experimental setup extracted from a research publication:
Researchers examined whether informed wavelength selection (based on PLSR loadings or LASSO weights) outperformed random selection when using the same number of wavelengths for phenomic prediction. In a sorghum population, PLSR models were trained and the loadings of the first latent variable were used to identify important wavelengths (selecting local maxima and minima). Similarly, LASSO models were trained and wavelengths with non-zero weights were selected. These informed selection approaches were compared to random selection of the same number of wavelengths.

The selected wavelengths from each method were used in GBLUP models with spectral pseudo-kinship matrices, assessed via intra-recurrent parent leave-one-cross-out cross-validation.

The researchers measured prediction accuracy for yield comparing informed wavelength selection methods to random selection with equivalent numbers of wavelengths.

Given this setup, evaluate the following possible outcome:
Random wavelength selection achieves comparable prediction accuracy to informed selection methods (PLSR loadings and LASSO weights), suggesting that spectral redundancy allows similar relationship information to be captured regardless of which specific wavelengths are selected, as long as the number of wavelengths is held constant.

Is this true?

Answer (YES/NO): YES